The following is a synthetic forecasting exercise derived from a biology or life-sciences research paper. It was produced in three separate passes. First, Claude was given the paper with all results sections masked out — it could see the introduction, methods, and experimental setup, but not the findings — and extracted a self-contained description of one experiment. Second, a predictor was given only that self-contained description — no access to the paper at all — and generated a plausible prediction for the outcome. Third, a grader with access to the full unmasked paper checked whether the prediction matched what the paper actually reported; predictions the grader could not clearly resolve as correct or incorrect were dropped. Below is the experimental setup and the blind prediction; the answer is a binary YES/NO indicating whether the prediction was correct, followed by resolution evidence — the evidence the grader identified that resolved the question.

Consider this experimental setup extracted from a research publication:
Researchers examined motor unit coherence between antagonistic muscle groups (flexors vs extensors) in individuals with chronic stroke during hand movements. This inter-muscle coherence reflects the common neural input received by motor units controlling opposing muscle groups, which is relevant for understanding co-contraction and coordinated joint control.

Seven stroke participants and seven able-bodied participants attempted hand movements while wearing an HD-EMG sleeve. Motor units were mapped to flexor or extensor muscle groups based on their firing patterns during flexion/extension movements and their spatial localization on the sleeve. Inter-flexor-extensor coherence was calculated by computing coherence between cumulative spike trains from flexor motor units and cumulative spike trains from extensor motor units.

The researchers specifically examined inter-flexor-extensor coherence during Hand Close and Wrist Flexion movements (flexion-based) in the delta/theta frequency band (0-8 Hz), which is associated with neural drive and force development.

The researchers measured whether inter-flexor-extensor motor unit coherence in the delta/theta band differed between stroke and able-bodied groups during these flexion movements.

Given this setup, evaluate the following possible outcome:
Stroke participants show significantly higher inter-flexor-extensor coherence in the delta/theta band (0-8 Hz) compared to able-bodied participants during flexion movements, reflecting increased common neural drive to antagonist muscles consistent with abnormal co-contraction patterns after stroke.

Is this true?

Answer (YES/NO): NO